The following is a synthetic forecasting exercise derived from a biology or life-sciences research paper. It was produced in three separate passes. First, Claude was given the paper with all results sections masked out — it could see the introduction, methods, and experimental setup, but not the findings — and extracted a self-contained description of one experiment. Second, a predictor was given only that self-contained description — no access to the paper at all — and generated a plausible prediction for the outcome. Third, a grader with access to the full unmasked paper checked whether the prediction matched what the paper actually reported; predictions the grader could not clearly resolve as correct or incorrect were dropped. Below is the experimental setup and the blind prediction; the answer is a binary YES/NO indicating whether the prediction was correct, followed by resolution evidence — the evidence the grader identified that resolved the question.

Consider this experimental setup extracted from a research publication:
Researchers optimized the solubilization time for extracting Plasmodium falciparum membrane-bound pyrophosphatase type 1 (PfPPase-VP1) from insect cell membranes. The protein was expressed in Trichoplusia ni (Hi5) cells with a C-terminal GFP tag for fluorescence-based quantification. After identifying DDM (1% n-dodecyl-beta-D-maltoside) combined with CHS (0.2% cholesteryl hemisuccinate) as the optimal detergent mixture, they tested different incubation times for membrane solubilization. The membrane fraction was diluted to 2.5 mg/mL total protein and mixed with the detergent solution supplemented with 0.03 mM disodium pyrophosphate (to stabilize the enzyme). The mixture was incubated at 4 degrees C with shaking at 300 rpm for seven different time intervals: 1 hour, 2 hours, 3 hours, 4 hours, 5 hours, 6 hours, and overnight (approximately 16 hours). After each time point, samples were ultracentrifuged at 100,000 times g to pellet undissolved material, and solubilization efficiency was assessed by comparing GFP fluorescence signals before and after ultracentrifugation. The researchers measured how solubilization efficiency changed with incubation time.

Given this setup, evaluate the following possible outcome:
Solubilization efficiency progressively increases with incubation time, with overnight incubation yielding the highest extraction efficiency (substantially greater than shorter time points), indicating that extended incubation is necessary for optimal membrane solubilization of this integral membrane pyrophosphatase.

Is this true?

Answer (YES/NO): NO